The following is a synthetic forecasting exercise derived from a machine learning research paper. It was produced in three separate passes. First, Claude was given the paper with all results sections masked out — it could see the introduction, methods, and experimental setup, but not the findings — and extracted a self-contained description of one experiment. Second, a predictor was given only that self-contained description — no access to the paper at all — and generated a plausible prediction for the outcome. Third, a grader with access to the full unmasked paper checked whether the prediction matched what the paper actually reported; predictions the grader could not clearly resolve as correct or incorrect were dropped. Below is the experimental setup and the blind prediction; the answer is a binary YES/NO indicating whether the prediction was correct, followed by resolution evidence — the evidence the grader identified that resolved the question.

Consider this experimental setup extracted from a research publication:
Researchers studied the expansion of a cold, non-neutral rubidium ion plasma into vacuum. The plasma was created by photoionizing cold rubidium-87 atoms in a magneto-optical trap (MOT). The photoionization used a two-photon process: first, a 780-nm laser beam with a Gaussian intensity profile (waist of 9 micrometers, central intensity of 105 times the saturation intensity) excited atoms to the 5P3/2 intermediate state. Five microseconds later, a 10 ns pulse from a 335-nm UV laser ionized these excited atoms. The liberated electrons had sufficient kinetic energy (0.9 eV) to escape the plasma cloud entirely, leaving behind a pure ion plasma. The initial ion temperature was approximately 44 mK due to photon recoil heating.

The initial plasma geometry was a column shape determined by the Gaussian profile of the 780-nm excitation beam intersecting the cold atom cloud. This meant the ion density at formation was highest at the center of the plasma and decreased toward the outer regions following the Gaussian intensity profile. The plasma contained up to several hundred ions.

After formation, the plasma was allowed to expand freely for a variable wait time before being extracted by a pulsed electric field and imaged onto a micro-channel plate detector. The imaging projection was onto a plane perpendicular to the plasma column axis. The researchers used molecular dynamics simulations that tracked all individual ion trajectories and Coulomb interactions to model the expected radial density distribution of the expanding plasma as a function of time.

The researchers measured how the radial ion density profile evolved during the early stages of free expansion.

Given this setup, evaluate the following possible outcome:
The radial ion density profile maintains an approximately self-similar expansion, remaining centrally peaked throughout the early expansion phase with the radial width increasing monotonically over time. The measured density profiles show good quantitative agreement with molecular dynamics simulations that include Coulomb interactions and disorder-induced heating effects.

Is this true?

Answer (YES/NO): NO